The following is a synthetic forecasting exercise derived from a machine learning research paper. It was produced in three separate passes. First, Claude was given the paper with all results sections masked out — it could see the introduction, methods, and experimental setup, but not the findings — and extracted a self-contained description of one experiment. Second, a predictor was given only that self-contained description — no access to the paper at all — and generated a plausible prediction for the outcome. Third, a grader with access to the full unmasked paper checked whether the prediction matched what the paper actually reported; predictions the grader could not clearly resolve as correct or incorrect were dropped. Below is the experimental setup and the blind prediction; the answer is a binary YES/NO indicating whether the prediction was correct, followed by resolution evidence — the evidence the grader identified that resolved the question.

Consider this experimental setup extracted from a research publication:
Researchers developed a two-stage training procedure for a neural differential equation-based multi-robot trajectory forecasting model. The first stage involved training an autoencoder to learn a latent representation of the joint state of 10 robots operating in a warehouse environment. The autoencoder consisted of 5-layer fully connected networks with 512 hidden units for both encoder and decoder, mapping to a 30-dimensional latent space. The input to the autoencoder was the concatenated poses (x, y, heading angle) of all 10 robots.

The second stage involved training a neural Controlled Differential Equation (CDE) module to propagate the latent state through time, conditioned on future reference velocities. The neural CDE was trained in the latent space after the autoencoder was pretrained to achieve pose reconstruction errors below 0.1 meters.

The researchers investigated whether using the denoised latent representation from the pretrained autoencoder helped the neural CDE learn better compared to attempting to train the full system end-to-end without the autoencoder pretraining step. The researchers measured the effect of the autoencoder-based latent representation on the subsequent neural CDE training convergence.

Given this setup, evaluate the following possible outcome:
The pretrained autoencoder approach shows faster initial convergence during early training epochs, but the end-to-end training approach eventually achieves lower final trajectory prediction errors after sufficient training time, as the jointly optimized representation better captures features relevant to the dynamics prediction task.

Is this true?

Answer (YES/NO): NO